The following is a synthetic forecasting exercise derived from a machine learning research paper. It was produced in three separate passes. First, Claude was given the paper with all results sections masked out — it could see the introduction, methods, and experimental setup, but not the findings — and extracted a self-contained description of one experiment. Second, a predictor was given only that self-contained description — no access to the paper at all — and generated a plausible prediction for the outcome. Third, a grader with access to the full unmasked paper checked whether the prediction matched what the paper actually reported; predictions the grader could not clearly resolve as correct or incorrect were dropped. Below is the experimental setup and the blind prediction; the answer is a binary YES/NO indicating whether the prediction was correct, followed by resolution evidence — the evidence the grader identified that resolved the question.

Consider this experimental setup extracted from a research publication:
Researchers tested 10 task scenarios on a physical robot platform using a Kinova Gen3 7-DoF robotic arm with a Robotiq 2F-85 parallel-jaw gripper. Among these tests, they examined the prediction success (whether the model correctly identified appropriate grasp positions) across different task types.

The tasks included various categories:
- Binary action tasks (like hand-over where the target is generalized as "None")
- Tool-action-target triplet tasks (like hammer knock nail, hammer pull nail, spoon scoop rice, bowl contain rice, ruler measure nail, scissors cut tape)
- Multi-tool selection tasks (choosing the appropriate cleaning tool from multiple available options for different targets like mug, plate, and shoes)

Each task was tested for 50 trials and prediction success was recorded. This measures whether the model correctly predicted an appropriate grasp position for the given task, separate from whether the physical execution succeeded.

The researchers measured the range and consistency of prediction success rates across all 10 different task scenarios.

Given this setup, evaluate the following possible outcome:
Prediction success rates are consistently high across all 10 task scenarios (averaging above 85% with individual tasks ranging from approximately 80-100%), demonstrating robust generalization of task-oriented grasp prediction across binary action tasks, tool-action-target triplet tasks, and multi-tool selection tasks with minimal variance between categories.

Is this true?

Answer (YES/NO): YES